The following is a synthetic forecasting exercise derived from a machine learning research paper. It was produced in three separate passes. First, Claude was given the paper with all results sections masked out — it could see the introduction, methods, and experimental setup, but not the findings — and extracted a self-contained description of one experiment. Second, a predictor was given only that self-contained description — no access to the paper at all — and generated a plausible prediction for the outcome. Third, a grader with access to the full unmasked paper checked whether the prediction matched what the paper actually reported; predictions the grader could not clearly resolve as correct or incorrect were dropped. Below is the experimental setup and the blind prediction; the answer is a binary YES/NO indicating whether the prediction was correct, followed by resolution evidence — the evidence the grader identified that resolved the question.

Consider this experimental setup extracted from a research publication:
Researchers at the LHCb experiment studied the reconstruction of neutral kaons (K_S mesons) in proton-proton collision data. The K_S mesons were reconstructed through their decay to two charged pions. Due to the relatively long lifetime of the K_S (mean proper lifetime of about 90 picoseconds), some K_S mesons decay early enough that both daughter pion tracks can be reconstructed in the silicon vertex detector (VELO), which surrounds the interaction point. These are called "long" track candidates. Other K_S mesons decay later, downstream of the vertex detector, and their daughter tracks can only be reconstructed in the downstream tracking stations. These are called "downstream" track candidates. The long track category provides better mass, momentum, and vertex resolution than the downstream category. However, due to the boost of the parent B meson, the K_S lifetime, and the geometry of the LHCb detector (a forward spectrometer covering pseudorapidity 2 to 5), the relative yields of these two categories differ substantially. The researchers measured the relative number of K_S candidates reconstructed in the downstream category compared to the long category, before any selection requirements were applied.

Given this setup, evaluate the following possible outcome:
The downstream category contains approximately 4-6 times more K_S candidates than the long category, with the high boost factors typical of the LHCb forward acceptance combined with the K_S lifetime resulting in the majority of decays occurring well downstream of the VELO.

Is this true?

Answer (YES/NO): NO